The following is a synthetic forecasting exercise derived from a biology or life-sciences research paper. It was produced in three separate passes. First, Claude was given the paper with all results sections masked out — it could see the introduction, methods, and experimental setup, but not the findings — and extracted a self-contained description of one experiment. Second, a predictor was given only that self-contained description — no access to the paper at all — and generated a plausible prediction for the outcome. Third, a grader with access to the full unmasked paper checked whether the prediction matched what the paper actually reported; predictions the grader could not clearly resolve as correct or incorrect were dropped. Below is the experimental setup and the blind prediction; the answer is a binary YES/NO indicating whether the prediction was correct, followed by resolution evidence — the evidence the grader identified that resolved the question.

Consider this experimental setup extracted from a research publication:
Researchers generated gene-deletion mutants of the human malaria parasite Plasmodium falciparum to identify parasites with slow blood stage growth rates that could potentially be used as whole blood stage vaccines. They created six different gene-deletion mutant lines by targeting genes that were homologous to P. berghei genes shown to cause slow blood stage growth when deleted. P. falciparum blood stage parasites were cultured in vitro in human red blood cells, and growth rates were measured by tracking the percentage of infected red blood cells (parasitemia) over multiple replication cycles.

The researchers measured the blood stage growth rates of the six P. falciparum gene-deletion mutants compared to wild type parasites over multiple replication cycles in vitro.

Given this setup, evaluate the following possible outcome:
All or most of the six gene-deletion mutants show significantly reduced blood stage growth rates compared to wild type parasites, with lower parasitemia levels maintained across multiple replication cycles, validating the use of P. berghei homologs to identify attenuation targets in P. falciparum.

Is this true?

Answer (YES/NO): NO